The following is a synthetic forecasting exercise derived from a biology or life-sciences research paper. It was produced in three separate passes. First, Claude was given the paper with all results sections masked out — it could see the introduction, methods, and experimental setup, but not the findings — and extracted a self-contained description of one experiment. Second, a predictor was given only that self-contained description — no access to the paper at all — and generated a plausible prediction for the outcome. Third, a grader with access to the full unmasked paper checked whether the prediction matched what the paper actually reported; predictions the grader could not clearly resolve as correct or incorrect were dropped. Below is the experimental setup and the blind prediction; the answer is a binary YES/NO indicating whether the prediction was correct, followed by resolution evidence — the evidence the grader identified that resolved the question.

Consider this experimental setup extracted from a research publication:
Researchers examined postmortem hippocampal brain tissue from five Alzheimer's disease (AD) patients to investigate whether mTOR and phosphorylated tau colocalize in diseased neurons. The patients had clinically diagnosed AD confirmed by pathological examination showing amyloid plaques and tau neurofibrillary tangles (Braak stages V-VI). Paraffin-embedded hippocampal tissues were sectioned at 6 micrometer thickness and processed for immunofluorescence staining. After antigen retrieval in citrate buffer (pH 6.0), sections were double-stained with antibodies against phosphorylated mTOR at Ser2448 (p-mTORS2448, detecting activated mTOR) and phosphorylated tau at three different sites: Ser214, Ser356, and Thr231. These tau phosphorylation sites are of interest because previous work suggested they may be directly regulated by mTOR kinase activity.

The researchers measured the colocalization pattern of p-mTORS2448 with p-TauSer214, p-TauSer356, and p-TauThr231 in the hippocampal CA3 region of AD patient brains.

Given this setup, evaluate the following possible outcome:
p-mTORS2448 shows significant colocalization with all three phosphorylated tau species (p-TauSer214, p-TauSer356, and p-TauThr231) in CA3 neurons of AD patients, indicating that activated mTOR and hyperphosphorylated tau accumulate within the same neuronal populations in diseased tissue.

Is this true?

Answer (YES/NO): YES